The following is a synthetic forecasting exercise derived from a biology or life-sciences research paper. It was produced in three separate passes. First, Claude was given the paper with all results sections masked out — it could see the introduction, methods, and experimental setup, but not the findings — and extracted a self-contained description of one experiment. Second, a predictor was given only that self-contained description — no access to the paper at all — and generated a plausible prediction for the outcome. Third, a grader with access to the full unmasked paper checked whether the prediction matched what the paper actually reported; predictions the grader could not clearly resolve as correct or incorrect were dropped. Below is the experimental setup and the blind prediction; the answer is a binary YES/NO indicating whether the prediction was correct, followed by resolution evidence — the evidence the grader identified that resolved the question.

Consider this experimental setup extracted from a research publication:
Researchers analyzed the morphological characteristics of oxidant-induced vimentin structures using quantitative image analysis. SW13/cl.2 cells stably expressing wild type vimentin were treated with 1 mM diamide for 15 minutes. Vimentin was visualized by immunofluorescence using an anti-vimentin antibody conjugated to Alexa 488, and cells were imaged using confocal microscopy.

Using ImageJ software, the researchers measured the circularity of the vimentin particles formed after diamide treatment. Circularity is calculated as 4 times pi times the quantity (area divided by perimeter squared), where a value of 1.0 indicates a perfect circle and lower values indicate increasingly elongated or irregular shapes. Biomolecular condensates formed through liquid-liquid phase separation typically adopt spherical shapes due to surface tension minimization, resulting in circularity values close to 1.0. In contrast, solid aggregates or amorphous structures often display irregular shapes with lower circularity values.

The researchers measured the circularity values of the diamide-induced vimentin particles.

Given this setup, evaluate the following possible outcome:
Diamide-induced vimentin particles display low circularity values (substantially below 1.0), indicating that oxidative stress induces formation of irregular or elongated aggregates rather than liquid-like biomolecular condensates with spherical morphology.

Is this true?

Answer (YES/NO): NO